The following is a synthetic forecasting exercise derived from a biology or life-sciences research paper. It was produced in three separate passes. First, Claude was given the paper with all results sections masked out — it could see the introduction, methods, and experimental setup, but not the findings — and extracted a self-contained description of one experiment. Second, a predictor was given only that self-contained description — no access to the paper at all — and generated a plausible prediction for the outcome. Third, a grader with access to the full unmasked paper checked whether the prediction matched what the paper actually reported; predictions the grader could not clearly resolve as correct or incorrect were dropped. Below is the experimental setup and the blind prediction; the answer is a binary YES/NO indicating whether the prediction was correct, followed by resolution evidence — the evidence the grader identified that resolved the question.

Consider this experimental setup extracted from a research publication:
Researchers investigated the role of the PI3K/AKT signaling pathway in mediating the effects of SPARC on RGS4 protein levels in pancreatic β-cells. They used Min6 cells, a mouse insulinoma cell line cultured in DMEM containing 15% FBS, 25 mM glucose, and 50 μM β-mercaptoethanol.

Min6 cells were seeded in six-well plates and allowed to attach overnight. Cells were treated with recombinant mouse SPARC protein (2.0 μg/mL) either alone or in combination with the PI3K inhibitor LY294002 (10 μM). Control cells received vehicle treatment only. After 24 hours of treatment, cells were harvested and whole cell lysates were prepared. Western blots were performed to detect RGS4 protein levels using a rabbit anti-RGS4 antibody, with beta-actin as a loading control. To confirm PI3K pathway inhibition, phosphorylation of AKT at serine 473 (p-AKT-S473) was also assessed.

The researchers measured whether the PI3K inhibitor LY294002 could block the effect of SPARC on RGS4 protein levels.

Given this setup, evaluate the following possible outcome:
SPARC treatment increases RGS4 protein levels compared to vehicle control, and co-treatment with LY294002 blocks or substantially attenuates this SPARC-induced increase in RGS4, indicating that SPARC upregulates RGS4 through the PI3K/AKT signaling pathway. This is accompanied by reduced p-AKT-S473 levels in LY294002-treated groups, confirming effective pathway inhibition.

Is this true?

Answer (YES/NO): NO